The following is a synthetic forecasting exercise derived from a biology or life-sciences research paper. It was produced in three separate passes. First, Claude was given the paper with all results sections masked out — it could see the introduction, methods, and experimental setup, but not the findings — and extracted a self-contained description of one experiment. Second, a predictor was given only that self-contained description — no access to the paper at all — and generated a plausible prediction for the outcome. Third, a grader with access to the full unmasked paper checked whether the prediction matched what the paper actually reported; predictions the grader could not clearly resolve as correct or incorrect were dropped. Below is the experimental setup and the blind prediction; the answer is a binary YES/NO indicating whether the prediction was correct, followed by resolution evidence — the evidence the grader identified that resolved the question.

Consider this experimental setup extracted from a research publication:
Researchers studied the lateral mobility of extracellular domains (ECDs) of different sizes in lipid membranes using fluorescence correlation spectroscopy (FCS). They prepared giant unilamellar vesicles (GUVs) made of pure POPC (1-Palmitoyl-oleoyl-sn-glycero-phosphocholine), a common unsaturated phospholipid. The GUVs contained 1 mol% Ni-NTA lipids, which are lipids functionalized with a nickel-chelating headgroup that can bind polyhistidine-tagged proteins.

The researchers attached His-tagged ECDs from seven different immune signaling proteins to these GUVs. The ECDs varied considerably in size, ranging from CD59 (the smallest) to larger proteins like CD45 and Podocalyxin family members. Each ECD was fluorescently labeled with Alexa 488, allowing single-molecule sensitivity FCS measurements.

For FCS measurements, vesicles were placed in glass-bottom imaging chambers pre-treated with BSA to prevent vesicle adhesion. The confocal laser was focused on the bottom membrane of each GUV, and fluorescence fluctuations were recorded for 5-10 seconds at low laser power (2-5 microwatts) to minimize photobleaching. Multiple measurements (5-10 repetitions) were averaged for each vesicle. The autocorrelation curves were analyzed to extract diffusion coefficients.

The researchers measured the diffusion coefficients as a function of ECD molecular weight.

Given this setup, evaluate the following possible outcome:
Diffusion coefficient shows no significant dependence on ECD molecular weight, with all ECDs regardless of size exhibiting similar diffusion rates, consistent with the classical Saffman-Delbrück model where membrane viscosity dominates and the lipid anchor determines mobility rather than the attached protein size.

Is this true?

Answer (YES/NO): NO